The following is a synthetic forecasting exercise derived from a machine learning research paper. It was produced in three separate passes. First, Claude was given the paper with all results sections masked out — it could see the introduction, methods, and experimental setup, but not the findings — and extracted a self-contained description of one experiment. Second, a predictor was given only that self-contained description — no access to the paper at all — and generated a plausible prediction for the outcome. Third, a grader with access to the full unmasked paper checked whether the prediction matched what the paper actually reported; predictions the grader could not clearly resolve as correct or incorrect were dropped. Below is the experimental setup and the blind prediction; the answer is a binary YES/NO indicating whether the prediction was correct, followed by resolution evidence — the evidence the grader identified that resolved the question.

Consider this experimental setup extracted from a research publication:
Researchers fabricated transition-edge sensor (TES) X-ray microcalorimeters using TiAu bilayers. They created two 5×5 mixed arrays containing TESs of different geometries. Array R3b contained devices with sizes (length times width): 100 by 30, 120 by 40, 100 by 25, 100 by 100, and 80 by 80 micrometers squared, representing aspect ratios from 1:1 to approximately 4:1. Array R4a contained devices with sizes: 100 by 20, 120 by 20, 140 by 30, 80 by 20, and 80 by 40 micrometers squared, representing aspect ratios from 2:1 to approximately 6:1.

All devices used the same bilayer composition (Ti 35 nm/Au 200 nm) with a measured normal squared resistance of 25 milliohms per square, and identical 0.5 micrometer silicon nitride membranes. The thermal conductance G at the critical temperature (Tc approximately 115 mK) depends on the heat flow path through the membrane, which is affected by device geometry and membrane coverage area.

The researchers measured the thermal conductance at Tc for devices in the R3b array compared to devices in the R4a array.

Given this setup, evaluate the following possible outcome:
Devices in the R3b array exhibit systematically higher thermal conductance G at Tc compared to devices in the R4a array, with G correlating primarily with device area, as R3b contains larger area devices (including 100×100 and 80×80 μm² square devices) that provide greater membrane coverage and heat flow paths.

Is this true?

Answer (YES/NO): YES